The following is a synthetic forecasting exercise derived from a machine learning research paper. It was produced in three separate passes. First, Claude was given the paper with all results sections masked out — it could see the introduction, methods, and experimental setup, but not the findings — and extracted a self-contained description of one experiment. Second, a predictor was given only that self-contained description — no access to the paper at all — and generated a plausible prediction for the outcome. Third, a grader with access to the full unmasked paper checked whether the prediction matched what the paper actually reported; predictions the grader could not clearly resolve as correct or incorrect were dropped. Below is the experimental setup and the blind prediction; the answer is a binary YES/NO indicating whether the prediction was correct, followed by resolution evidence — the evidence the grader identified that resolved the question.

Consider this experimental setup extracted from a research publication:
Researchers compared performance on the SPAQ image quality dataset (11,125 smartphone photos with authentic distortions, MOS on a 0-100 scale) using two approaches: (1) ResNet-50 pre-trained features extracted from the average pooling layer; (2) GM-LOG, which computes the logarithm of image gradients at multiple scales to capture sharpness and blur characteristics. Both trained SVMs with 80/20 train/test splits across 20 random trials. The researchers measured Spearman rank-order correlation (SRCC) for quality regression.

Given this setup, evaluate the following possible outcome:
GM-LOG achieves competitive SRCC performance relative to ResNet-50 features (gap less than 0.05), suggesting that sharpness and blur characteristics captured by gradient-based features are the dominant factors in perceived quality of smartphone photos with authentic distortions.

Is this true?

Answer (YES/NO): NO